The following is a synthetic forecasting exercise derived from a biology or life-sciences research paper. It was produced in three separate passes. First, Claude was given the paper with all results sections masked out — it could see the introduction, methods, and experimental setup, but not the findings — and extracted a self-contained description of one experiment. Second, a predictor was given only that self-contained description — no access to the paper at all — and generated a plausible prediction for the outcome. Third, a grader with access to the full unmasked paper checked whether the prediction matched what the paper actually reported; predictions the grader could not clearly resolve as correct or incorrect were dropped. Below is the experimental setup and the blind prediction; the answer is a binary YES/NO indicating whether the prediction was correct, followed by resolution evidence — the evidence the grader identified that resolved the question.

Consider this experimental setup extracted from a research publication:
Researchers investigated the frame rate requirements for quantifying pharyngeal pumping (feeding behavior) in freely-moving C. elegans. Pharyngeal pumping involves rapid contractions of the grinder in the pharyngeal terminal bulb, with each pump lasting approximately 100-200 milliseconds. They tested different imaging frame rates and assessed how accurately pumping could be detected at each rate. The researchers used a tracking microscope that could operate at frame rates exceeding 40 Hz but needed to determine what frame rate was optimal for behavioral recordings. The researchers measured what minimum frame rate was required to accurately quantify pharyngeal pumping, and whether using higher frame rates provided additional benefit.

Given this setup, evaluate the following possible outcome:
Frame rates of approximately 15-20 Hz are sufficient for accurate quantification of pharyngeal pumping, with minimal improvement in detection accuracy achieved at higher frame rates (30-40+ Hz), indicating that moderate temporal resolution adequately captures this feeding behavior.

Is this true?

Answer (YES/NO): NO